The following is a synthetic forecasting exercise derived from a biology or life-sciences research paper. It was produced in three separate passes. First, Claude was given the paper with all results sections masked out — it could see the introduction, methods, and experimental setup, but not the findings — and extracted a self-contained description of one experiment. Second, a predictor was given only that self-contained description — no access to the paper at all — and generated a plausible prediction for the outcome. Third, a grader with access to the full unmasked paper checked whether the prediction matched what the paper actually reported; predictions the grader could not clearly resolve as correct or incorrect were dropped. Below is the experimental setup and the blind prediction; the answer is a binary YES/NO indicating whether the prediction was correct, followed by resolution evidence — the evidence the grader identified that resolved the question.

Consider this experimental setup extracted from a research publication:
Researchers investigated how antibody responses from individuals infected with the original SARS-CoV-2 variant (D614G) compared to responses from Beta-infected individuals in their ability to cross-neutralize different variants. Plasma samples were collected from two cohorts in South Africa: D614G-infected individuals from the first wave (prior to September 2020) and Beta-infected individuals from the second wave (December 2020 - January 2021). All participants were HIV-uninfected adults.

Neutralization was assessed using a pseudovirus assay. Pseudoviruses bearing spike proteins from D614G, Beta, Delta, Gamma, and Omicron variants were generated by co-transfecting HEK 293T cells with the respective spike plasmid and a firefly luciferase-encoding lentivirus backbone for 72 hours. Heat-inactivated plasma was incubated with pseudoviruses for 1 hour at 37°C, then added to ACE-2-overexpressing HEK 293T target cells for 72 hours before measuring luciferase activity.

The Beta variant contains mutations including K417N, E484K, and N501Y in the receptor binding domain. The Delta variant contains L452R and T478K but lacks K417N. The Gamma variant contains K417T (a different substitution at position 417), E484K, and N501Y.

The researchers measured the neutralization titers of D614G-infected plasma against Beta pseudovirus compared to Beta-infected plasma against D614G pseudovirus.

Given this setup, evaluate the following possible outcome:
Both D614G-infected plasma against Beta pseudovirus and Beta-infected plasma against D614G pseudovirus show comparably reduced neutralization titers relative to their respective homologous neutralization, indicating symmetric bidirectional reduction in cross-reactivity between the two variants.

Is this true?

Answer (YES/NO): NO